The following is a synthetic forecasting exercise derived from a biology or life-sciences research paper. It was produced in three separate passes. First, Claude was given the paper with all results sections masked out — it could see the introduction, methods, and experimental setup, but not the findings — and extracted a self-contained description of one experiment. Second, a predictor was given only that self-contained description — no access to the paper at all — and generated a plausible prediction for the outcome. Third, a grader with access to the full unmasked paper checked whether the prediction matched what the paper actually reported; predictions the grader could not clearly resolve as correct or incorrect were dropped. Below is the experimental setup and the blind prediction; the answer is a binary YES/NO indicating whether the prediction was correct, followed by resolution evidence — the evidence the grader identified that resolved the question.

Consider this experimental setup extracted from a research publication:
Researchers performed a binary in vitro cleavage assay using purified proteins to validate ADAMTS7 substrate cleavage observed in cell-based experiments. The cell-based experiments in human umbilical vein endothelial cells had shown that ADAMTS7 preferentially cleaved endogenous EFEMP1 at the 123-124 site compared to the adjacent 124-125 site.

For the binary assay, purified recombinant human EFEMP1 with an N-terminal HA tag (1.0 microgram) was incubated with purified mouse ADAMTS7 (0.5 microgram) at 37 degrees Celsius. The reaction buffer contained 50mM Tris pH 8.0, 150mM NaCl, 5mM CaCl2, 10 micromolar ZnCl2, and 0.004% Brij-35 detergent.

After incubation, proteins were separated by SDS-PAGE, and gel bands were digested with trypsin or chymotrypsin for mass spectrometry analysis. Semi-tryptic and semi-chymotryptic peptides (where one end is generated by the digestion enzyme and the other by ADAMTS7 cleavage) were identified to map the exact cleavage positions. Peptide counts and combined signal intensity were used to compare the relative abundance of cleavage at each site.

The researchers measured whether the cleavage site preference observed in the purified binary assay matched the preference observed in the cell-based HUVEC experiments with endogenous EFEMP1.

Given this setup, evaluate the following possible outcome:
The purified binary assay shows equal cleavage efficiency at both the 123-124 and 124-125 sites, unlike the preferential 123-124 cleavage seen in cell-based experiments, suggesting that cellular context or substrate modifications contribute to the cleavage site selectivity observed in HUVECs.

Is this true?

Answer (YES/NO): NO